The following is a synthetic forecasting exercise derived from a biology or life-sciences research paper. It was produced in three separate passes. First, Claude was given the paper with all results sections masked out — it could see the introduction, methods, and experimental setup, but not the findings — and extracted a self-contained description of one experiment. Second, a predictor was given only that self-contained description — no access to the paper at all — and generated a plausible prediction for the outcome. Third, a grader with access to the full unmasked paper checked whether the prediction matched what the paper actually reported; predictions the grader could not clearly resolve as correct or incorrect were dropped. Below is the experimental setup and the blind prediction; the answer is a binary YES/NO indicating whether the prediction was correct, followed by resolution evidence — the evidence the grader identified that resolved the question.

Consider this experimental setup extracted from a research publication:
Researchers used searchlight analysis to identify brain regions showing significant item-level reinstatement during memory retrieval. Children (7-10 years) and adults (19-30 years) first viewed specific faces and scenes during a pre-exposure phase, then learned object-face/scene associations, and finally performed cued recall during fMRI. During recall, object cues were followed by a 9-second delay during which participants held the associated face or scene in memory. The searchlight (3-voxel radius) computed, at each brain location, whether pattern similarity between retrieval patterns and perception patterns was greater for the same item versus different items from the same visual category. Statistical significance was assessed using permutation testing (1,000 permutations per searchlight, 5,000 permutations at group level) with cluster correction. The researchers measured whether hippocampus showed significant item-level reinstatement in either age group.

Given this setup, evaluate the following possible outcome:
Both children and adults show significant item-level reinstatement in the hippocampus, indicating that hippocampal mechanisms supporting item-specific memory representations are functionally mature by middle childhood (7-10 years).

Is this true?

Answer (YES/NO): NO